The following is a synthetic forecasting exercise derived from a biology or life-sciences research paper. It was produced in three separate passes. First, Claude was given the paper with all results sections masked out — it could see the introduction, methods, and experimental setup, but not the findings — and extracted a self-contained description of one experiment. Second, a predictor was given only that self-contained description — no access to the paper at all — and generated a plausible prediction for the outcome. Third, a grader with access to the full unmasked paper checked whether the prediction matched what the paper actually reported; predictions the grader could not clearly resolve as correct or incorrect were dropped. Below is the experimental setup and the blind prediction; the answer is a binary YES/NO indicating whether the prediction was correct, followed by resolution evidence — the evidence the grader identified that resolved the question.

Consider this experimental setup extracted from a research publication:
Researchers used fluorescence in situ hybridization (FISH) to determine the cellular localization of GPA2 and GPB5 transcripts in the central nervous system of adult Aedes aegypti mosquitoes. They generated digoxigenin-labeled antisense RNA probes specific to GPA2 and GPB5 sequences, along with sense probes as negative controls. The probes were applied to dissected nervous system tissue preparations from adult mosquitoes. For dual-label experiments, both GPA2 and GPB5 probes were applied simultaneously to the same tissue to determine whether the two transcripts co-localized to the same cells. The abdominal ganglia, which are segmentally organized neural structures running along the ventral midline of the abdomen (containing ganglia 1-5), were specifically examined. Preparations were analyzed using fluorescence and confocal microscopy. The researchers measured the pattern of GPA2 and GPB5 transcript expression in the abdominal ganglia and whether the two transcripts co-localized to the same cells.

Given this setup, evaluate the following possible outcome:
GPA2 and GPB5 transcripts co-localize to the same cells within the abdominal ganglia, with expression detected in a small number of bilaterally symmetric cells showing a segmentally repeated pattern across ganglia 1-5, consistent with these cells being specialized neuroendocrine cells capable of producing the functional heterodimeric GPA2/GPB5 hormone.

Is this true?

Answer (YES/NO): YES